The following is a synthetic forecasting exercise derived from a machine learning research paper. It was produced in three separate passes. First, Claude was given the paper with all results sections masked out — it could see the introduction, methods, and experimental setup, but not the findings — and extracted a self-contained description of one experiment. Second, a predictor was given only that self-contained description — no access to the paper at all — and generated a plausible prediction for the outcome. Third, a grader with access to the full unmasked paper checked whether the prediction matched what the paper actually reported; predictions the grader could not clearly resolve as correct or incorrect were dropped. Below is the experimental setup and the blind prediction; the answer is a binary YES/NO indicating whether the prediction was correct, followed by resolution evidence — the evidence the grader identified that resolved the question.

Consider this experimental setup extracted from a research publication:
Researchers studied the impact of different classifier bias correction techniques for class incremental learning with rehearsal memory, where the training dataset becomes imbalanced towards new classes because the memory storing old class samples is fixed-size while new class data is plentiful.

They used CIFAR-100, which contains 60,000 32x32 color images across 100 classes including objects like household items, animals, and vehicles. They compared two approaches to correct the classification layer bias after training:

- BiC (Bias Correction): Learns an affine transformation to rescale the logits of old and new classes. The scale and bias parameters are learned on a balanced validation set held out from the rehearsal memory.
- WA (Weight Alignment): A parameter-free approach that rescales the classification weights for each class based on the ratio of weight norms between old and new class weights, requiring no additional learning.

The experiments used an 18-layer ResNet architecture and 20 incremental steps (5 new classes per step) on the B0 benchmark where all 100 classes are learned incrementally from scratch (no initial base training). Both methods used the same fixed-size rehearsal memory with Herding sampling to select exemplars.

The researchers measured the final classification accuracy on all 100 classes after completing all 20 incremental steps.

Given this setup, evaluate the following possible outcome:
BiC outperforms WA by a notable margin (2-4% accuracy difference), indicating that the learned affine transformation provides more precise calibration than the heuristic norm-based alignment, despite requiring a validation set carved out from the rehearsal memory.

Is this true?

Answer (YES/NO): NO